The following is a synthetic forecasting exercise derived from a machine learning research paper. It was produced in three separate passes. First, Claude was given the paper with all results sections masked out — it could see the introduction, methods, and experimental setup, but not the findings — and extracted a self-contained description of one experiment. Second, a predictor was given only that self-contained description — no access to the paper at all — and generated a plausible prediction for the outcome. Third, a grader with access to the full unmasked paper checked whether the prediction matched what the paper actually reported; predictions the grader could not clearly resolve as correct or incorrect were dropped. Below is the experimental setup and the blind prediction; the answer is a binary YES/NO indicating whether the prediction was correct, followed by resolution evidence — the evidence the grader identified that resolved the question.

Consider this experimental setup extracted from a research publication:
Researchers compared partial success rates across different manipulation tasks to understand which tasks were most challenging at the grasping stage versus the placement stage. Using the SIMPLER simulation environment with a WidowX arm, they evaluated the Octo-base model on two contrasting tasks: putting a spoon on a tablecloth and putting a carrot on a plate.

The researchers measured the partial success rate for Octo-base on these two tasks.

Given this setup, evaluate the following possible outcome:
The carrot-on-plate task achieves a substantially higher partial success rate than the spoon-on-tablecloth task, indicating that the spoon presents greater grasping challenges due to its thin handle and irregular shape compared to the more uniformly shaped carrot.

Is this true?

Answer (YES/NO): YES